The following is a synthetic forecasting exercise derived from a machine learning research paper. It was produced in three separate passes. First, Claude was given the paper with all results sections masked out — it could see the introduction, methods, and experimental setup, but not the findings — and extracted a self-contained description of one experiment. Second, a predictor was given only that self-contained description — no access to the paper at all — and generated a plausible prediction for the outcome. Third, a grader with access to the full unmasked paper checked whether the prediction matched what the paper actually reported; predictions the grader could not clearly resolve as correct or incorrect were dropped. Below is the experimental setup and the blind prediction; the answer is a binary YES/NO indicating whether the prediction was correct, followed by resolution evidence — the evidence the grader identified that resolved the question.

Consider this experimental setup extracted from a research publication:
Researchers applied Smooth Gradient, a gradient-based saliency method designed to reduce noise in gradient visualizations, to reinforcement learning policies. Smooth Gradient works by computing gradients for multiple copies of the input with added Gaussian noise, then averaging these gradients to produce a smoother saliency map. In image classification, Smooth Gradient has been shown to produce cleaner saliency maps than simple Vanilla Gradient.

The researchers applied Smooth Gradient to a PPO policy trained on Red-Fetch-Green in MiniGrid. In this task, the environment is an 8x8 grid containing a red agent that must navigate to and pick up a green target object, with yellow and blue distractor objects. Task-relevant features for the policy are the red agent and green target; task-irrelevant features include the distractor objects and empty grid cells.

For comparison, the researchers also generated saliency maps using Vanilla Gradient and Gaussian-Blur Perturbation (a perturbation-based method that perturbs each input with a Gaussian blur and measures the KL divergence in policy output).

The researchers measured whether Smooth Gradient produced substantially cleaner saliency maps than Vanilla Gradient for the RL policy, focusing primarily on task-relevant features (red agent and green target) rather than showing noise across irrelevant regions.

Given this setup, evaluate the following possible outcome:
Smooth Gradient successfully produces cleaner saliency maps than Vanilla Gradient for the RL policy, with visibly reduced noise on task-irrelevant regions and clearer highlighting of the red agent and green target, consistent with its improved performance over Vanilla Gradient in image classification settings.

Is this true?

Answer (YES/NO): NO